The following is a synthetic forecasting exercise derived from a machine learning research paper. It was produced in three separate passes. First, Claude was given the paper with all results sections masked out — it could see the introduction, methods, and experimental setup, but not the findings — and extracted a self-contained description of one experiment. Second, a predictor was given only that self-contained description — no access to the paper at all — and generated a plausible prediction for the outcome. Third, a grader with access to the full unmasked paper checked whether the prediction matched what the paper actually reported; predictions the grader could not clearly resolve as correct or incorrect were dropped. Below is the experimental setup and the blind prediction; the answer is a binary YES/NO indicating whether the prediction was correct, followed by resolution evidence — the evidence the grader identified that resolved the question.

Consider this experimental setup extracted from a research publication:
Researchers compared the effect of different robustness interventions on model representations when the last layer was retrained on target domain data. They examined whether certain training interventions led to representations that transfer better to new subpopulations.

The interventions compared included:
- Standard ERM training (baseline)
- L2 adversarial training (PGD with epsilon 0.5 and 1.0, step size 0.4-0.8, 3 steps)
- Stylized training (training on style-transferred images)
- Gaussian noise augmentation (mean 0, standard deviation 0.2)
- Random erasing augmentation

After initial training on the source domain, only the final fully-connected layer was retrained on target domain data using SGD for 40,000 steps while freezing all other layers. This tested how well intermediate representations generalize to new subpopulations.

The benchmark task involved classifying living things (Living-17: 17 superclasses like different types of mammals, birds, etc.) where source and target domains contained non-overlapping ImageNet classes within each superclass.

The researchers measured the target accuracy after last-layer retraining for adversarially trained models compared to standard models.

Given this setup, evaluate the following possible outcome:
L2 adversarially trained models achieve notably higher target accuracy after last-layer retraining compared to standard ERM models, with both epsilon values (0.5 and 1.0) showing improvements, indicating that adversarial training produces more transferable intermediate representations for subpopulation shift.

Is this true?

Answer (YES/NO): NO